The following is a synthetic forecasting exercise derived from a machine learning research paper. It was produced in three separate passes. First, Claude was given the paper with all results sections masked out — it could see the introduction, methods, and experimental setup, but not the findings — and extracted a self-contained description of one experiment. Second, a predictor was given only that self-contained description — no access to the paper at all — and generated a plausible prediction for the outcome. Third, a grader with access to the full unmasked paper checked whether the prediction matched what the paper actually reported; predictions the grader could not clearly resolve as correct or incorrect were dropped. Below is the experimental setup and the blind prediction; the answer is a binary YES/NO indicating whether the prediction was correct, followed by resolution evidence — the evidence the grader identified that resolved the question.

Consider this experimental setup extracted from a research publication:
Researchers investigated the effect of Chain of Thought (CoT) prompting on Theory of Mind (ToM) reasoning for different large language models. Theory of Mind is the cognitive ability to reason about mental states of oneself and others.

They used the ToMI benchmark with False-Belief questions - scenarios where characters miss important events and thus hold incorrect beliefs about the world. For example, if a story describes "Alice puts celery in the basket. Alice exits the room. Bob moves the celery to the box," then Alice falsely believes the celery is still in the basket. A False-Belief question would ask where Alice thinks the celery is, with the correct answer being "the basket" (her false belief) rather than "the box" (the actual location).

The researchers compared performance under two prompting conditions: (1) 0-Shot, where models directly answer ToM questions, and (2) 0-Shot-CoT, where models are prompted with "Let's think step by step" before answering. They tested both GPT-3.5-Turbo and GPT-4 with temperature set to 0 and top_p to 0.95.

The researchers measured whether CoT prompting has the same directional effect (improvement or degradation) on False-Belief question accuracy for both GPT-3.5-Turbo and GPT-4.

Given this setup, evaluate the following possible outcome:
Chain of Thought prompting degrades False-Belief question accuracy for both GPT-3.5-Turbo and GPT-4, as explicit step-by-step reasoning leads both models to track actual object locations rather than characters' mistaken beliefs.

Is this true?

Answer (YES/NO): NO